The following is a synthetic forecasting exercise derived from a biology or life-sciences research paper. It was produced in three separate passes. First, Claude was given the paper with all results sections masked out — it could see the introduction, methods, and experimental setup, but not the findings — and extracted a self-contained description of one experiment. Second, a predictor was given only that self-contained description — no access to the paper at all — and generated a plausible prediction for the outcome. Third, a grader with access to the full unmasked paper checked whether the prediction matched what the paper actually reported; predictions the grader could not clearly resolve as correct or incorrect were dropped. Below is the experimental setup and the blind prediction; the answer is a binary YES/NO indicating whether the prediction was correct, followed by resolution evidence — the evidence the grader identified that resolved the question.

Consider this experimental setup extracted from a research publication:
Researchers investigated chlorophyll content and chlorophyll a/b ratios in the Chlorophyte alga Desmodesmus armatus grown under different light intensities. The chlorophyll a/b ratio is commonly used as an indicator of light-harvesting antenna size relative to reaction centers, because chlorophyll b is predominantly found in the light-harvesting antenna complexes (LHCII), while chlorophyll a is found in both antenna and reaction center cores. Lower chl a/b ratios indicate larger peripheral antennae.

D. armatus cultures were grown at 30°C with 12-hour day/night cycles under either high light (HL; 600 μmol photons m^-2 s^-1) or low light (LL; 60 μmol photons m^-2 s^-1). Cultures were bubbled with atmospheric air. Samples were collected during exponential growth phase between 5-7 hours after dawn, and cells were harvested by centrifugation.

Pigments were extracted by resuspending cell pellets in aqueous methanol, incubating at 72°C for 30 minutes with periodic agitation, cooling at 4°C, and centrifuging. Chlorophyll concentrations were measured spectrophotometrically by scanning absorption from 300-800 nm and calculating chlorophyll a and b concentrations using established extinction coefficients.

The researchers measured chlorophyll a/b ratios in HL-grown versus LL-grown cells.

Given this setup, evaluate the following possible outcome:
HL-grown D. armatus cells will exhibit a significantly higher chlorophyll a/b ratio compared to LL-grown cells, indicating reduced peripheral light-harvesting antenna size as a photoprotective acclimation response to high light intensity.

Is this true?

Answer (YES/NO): NO